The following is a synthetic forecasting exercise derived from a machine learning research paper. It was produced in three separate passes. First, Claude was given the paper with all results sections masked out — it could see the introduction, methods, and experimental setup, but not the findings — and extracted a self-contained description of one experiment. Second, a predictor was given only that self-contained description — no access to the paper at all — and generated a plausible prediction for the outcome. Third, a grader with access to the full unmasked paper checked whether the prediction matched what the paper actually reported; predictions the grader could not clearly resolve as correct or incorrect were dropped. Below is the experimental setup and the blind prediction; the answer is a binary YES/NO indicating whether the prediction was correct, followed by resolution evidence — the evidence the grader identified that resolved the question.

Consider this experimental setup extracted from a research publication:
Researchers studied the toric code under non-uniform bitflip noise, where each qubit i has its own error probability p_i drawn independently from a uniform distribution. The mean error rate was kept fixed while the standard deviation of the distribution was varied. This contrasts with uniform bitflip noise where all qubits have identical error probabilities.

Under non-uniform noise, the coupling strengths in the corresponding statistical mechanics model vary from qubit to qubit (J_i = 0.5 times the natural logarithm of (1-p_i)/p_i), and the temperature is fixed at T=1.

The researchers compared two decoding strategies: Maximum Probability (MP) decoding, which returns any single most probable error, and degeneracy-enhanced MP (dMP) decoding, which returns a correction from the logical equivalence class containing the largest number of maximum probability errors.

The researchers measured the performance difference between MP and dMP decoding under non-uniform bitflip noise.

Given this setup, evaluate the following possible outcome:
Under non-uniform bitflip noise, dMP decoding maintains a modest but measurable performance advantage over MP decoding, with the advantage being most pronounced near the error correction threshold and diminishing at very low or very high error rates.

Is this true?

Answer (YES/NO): NO